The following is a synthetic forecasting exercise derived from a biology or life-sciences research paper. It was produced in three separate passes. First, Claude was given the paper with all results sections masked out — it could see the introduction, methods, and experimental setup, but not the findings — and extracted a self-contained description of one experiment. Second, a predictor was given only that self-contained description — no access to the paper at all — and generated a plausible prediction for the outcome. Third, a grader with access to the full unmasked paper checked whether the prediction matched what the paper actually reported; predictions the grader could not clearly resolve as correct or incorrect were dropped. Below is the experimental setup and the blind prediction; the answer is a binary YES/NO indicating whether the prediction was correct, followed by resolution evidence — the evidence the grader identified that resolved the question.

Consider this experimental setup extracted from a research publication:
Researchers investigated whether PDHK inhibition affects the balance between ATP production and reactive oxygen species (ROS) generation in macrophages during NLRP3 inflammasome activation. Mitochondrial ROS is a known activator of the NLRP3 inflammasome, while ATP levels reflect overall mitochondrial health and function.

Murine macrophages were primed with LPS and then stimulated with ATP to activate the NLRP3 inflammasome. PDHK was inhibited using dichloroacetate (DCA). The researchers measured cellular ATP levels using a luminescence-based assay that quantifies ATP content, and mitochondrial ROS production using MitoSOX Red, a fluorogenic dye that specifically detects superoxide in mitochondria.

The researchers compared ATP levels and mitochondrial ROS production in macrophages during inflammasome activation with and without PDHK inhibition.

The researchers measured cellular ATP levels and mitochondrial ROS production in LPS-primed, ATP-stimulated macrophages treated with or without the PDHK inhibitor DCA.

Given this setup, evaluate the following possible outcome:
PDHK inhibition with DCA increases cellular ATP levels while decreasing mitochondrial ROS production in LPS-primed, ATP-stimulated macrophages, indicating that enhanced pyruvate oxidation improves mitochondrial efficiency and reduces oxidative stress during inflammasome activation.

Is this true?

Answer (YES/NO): NO